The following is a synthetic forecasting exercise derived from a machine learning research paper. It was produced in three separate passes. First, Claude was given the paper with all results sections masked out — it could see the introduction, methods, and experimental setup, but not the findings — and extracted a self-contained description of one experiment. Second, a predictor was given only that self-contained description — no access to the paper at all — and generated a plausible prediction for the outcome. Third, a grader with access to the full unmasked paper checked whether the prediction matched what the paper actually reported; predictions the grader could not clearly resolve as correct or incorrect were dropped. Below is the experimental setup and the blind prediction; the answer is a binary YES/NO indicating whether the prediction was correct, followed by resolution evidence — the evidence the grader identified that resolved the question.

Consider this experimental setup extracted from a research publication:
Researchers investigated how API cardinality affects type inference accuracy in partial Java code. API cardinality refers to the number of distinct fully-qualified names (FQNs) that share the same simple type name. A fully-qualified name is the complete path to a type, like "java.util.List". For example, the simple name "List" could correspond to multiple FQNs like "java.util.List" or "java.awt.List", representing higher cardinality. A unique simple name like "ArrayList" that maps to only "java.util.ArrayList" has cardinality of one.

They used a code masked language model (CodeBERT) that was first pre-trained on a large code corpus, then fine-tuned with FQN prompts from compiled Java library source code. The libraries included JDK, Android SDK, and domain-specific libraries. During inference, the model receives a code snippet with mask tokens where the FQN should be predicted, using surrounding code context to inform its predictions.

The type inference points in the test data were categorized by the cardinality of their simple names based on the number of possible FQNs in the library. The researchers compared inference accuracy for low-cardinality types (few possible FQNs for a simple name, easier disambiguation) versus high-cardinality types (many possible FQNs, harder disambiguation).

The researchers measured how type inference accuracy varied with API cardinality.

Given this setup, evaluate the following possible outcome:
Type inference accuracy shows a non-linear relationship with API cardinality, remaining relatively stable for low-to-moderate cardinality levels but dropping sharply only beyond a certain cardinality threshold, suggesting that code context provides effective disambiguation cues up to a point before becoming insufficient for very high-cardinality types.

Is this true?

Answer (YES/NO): NO